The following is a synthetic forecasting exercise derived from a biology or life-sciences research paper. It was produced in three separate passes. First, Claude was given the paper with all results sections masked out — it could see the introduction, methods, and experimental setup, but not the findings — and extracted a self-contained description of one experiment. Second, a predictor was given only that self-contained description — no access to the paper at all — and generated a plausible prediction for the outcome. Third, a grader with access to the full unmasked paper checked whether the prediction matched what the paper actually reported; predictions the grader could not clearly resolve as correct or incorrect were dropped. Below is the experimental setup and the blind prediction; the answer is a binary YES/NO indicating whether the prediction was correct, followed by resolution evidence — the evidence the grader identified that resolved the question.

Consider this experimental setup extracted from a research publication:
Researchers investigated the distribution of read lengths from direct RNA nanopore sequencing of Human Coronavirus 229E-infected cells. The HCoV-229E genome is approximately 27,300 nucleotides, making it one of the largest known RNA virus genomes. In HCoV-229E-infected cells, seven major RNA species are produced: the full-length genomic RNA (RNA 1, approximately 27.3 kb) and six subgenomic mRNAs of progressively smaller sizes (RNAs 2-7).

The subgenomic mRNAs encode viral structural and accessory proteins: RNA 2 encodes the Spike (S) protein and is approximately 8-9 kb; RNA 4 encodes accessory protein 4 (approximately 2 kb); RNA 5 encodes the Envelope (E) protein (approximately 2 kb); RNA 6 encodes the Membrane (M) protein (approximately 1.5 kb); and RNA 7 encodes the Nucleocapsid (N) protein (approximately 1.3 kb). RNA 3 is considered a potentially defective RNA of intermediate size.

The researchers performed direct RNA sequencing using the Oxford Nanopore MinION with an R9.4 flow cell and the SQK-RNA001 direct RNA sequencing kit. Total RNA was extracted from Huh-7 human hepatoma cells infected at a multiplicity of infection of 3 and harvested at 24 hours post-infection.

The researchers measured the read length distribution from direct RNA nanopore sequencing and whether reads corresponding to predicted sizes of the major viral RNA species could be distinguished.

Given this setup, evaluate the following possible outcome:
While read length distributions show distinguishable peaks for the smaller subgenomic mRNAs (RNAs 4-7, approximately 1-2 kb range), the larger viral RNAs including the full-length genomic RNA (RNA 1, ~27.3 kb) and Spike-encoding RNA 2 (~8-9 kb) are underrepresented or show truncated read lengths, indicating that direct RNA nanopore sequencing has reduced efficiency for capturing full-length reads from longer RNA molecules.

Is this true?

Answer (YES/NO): NO